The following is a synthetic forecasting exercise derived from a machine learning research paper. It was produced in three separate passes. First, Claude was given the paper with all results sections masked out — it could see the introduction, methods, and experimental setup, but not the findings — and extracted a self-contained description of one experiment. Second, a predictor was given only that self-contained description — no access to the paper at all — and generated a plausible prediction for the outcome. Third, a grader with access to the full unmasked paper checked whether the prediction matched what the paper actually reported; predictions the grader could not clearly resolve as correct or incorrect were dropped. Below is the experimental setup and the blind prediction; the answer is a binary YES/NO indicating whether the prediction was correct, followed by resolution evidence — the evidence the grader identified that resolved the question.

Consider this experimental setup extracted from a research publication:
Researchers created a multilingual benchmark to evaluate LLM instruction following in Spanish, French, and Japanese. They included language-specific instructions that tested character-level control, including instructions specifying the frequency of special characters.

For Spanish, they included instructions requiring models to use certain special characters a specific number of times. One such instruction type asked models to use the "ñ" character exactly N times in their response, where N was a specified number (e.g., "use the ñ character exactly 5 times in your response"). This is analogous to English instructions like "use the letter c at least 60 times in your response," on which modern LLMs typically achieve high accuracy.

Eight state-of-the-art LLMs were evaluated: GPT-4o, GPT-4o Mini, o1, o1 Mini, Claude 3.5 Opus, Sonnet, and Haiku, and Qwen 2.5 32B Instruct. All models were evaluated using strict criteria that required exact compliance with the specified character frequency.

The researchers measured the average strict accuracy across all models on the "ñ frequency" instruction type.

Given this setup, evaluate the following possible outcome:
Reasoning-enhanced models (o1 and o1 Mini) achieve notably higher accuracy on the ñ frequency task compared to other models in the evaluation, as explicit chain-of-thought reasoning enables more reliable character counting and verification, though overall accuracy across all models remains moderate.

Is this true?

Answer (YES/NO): NO